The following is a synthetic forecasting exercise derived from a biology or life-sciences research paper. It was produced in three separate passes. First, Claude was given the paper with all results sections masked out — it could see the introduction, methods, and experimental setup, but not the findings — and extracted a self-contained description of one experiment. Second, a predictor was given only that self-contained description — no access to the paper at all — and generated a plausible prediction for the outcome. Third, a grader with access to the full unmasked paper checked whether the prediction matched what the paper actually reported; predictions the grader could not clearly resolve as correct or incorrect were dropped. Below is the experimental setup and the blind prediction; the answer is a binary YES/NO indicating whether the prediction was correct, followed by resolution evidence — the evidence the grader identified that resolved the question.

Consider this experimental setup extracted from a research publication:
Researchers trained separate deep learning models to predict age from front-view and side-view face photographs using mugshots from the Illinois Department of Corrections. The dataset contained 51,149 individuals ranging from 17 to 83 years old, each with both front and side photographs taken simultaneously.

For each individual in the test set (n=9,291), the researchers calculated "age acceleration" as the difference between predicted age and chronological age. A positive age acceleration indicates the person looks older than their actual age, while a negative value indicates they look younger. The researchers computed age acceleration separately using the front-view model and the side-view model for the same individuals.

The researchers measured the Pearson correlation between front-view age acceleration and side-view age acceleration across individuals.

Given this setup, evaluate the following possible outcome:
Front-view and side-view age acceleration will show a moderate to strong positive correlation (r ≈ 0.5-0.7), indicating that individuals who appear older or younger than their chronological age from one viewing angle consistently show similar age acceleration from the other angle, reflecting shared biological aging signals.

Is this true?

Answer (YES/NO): NO